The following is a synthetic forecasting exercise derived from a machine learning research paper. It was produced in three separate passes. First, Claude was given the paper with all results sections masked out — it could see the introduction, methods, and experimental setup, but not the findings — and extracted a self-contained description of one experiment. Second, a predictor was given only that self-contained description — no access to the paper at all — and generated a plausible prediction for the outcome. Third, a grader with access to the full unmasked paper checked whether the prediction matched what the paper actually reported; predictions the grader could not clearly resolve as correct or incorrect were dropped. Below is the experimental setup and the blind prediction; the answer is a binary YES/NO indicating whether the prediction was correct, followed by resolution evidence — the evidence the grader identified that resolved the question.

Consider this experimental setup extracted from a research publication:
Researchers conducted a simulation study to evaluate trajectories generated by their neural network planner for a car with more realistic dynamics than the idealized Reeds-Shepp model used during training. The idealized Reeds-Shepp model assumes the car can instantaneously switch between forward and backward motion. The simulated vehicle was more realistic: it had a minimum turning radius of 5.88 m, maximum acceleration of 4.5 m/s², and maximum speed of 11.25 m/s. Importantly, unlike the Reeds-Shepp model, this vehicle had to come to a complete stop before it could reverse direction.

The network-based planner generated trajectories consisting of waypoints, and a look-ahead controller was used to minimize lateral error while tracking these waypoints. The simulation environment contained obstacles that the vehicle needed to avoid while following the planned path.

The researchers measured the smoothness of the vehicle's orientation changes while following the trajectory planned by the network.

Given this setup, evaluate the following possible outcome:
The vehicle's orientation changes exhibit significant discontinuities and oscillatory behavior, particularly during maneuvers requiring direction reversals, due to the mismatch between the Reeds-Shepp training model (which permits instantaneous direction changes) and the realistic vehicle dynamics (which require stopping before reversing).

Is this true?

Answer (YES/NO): NO